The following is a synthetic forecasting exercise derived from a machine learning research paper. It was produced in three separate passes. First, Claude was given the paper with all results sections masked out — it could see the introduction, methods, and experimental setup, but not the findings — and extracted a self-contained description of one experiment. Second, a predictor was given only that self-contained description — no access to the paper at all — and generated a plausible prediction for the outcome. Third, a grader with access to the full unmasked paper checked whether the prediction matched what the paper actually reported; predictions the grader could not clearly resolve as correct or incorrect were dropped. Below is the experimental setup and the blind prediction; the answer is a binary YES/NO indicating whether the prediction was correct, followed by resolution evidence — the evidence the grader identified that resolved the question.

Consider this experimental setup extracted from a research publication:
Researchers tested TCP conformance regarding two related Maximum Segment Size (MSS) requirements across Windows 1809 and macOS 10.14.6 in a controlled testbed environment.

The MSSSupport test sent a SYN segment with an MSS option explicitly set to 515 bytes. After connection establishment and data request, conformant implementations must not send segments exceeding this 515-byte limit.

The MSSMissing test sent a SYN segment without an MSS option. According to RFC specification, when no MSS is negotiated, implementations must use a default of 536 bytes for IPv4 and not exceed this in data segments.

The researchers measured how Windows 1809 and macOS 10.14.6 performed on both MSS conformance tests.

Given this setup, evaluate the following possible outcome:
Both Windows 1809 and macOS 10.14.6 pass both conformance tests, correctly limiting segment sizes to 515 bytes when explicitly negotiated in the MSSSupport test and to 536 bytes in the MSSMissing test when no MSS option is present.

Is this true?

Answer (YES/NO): NO